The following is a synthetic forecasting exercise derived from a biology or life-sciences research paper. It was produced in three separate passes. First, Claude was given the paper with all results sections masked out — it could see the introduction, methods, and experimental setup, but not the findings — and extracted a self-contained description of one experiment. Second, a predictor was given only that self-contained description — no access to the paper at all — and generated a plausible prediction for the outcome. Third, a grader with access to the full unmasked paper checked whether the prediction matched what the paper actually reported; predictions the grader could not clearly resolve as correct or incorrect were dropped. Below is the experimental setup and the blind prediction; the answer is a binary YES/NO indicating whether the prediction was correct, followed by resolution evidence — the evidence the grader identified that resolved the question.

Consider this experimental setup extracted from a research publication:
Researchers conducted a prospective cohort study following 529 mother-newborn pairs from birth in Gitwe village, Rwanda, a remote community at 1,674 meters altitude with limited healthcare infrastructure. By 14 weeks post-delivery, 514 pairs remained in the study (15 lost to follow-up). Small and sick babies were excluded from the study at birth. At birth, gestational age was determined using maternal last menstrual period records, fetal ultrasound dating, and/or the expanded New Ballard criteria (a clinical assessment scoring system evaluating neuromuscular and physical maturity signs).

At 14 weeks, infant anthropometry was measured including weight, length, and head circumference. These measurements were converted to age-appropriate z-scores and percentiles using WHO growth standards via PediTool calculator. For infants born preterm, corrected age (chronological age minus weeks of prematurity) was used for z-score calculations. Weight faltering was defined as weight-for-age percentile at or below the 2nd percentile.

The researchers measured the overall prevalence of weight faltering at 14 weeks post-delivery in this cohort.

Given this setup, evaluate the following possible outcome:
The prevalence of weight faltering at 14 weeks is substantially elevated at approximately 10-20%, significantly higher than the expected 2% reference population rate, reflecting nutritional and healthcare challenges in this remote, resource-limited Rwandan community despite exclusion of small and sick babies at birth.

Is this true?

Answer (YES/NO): NO